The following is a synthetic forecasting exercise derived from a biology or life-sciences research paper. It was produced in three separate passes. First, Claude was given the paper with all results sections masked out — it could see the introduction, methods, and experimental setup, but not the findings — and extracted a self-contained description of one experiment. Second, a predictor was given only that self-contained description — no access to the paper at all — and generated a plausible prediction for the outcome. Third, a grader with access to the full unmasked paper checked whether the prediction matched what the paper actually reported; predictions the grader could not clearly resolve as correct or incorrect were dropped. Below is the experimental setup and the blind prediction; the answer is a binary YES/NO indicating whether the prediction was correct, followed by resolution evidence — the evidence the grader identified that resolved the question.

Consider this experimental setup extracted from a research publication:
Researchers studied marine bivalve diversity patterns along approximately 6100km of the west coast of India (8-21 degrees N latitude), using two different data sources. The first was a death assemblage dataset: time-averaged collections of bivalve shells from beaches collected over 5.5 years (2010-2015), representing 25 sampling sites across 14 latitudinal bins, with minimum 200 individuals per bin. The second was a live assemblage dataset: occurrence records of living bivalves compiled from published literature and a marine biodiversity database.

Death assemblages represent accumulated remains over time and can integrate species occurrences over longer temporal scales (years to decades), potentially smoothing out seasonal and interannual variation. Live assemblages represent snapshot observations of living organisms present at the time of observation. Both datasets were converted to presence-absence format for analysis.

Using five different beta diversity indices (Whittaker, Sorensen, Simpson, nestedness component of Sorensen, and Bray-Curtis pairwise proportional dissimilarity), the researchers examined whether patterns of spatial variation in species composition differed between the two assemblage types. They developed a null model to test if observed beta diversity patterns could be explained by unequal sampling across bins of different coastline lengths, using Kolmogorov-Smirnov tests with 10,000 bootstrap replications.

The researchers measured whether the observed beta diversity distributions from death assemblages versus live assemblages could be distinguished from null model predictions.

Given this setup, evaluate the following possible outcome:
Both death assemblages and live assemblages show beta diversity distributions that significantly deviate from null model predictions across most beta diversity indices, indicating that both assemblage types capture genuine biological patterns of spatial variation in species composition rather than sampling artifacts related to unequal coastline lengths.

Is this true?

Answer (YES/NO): NO